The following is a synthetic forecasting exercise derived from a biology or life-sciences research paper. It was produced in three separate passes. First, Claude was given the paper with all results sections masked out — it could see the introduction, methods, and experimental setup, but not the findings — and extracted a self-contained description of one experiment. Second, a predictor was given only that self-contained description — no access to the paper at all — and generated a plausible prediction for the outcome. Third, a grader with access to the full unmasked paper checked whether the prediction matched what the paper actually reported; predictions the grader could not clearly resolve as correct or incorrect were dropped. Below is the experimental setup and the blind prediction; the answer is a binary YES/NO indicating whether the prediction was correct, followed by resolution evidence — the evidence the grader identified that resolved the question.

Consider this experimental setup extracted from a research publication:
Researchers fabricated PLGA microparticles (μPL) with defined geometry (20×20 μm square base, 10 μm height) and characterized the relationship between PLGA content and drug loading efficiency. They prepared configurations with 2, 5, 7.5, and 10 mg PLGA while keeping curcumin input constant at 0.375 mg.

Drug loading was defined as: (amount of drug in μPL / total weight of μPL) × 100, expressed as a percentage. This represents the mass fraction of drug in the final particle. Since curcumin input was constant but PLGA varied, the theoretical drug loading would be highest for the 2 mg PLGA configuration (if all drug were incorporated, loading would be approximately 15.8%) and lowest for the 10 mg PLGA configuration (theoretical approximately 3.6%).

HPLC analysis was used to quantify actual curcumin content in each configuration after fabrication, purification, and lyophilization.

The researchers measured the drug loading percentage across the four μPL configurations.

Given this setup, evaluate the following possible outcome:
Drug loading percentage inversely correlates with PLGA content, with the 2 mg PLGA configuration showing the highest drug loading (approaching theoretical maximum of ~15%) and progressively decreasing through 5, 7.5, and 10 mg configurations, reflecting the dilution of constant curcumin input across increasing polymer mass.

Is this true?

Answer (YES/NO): NO